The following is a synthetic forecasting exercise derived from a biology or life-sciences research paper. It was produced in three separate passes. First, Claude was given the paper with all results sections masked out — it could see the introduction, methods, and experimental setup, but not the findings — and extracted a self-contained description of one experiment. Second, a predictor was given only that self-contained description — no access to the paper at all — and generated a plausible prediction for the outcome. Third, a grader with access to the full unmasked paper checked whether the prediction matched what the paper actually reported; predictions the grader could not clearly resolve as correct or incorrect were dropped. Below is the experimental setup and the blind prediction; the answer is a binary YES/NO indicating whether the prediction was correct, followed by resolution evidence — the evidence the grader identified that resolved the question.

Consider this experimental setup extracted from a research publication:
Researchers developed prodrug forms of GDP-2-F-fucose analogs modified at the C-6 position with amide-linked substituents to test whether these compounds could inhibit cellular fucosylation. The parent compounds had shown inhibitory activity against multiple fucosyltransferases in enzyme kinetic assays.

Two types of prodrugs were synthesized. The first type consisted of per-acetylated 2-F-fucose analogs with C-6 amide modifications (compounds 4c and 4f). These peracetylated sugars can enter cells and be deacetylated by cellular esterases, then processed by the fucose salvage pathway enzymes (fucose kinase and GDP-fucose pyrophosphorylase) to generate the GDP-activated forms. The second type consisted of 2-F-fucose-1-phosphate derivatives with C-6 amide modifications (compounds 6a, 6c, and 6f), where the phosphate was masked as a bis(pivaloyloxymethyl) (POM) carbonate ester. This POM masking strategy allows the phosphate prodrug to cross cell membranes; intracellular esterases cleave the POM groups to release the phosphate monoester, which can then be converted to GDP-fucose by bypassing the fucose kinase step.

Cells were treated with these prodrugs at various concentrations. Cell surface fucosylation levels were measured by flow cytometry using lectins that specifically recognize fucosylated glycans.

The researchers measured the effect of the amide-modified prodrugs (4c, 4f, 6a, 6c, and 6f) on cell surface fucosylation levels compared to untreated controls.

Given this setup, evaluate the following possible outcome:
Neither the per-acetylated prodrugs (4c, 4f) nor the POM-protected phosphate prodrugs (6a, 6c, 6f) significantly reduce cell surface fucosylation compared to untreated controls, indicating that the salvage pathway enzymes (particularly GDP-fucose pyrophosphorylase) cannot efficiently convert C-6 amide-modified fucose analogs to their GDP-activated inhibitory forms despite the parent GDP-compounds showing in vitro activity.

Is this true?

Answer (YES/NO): YES